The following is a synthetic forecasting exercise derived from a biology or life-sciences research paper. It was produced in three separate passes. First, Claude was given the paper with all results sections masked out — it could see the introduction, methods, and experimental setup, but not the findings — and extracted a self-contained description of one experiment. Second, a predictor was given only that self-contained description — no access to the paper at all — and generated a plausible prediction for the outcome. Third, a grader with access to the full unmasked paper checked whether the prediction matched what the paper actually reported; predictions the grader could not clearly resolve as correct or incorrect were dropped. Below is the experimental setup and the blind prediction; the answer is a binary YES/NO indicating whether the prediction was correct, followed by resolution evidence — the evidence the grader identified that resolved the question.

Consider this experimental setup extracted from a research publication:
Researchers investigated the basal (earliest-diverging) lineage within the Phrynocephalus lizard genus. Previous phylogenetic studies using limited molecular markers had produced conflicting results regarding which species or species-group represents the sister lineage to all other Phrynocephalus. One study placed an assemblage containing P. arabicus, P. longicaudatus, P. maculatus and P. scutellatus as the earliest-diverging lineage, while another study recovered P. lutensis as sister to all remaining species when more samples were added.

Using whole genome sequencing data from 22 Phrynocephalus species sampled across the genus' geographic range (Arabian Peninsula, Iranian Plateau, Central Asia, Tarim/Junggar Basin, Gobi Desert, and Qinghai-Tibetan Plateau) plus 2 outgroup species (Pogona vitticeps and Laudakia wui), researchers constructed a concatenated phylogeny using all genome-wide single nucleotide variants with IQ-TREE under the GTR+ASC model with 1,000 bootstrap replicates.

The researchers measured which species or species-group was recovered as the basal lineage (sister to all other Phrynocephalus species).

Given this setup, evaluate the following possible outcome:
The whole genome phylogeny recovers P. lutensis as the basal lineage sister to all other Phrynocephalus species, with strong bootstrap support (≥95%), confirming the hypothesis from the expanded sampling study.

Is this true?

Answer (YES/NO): NO